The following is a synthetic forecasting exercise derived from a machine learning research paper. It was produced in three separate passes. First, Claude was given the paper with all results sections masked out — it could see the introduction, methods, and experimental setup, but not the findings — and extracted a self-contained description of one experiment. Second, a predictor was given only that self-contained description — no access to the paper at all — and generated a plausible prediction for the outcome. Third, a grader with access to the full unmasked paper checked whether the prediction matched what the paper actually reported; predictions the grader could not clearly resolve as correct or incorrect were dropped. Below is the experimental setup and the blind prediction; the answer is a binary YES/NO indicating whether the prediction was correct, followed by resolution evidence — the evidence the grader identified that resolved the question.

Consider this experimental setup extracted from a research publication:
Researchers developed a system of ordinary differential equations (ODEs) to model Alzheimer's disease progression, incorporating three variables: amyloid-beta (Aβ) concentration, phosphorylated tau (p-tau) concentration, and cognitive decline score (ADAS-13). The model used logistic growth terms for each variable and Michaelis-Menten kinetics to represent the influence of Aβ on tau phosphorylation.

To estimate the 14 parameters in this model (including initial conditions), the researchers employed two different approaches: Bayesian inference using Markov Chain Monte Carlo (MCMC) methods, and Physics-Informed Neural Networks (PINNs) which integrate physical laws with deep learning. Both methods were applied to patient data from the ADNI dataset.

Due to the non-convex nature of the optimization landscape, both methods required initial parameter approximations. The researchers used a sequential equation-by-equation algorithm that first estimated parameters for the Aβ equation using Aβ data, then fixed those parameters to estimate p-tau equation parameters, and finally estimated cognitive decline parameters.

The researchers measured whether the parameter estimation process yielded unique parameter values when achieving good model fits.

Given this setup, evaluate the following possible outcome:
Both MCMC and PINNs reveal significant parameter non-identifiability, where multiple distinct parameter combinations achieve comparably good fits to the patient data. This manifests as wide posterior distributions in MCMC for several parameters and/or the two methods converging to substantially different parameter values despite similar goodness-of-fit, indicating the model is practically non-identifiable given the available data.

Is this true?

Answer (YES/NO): YES